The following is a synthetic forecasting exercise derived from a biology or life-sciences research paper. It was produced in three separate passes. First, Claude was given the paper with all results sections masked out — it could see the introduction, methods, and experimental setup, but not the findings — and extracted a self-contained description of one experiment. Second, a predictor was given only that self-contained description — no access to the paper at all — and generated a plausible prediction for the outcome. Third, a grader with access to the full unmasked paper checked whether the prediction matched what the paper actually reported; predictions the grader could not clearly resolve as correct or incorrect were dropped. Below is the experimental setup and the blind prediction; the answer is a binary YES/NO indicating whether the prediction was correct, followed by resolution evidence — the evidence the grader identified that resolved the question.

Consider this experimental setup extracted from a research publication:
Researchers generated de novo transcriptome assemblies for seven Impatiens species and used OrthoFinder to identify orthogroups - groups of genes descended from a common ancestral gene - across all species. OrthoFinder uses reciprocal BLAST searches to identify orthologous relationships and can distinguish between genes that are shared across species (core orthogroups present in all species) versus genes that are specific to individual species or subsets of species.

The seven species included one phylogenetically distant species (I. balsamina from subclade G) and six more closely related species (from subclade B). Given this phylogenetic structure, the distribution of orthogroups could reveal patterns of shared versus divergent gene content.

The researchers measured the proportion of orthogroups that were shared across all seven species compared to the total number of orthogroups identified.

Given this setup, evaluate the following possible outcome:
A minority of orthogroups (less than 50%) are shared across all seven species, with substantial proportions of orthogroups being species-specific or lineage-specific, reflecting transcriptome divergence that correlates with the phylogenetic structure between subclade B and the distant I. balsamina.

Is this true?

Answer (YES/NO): NO